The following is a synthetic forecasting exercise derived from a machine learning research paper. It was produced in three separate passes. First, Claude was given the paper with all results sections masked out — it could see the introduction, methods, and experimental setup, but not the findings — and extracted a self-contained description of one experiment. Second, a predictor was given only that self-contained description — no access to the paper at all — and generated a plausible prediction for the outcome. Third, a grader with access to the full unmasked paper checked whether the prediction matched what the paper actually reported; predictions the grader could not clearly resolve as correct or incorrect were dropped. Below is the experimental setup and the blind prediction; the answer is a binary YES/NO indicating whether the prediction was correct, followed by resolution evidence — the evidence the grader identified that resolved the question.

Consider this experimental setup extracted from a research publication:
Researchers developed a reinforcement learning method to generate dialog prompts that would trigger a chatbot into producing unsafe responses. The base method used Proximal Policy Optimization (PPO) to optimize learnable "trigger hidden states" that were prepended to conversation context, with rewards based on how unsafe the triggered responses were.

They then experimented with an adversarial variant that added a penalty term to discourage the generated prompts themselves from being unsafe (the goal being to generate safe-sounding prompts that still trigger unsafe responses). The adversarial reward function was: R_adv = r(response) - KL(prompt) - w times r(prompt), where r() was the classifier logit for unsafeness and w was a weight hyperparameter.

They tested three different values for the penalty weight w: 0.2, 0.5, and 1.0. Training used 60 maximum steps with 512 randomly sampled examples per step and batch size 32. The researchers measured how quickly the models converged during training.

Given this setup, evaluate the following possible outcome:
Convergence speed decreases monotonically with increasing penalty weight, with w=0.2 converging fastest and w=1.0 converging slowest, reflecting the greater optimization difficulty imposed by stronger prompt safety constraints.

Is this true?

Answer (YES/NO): NO